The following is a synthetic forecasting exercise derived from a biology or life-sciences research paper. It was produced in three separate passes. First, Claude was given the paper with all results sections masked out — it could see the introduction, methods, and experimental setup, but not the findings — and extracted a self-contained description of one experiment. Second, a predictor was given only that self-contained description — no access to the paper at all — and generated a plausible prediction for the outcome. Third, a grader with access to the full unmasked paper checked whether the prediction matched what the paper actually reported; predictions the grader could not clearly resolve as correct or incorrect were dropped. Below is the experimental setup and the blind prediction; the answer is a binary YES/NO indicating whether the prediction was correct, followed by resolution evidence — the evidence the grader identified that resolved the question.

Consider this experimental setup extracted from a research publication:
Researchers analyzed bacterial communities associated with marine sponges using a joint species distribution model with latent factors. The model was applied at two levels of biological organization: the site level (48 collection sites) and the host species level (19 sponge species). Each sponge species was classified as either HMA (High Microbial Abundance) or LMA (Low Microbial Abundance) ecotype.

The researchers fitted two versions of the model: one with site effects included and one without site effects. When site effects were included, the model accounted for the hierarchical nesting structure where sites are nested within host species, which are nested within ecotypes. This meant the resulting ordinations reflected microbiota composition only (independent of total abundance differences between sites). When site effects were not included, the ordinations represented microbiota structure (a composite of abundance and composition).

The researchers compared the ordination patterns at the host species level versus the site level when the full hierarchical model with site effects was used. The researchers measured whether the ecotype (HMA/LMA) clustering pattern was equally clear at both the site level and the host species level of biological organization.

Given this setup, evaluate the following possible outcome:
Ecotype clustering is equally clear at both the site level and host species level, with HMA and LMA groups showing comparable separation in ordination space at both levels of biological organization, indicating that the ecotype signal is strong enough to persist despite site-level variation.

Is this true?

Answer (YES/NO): NO